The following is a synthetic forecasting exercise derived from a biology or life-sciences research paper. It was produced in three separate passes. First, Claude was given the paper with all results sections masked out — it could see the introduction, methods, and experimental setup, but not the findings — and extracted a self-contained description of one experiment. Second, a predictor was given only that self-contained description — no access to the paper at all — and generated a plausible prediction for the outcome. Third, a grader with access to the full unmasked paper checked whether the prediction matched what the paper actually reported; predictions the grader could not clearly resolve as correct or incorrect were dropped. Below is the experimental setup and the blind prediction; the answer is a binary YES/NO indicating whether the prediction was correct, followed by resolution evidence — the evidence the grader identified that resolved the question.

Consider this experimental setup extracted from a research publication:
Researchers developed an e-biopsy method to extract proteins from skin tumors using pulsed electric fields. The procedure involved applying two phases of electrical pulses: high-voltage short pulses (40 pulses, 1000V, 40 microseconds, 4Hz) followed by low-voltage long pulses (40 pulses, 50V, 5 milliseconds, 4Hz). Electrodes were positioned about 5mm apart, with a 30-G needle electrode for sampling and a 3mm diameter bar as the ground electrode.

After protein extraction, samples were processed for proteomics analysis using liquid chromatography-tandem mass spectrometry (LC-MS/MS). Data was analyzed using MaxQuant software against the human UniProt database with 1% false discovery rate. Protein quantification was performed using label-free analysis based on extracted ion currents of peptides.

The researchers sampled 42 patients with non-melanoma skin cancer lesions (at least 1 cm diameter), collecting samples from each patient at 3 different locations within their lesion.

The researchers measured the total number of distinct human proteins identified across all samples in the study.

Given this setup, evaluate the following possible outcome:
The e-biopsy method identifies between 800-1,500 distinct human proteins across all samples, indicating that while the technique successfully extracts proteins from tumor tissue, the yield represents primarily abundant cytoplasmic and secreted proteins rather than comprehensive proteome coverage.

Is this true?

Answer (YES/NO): NO